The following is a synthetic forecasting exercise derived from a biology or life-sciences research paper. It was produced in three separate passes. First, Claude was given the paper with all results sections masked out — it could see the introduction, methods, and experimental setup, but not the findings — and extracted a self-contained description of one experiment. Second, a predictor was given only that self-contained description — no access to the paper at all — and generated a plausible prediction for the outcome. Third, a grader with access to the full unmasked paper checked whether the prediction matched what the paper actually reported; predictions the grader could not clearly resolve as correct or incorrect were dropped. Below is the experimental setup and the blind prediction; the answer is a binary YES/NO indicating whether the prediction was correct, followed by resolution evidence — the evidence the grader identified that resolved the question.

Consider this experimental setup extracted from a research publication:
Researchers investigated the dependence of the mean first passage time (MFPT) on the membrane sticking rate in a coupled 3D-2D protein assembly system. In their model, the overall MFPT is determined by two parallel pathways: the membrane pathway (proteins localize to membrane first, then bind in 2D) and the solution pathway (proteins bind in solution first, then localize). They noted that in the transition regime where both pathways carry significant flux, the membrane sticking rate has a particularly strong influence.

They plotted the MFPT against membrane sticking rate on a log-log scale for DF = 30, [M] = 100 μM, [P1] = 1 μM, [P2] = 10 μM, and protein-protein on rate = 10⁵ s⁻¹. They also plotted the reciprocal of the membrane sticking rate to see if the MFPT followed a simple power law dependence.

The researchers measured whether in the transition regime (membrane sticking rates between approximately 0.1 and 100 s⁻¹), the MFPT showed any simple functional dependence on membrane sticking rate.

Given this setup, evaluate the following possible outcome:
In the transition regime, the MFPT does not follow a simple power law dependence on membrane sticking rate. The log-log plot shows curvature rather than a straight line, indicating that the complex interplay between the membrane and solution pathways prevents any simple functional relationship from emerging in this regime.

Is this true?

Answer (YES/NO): NO